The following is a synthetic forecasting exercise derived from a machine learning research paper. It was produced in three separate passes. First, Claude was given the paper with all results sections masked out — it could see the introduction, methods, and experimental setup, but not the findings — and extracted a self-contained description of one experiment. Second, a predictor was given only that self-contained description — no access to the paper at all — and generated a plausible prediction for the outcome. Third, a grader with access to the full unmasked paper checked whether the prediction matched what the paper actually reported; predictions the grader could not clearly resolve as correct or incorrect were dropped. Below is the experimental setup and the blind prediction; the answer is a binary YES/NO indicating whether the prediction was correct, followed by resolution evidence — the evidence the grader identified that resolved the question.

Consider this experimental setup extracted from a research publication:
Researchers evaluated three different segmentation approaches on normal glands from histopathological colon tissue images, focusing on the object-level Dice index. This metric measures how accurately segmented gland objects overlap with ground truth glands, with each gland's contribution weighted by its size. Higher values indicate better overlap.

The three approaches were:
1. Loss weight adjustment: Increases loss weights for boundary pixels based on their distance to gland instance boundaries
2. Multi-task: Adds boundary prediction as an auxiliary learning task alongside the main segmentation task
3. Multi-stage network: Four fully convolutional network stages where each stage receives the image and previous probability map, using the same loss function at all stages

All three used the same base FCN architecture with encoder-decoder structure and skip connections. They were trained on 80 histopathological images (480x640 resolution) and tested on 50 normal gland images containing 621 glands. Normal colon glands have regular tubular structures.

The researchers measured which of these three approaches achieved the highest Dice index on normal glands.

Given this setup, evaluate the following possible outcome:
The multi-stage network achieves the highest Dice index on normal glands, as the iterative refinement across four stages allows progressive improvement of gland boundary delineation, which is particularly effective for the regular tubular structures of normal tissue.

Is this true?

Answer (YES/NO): NO